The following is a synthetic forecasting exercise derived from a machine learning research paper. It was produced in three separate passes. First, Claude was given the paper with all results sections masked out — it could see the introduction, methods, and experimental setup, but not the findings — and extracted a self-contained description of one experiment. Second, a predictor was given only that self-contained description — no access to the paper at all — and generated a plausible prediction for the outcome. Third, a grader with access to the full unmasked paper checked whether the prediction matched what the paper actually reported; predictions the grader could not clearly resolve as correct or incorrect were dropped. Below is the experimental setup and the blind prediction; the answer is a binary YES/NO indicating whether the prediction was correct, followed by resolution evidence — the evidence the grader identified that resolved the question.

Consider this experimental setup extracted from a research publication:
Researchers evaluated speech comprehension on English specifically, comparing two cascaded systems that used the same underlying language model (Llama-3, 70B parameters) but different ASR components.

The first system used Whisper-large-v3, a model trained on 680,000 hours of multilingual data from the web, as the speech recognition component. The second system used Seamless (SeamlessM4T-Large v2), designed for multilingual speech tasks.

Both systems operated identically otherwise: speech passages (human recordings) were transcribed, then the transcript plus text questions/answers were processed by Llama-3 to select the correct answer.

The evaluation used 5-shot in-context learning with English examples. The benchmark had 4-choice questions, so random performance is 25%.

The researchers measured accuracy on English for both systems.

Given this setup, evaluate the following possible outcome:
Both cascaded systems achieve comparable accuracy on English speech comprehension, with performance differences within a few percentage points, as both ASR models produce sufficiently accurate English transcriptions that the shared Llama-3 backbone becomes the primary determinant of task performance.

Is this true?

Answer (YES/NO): YES